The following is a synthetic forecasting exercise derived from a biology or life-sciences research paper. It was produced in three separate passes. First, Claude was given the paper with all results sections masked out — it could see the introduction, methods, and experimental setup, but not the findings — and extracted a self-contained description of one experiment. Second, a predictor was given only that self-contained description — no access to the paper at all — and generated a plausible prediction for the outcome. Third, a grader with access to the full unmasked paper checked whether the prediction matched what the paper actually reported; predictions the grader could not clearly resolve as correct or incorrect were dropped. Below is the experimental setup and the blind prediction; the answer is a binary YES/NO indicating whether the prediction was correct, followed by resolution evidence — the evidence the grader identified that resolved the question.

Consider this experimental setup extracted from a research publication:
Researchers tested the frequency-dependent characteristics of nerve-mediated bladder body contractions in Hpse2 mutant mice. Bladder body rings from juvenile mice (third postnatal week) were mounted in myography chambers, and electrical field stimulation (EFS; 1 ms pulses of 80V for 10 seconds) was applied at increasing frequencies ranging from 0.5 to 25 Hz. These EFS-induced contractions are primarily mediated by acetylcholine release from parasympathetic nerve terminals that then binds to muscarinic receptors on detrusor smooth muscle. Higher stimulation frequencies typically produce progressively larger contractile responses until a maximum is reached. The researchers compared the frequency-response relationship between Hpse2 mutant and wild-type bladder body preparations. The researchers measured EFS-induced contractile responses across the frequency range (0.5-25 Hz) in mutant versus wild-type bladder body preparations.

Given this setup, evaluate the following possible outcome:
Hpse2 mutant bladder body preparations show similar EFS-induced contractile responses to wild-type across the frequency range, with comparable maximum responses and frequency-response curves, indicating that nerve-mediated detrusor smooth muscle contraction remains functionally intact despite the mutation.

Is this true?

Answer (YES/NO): NO